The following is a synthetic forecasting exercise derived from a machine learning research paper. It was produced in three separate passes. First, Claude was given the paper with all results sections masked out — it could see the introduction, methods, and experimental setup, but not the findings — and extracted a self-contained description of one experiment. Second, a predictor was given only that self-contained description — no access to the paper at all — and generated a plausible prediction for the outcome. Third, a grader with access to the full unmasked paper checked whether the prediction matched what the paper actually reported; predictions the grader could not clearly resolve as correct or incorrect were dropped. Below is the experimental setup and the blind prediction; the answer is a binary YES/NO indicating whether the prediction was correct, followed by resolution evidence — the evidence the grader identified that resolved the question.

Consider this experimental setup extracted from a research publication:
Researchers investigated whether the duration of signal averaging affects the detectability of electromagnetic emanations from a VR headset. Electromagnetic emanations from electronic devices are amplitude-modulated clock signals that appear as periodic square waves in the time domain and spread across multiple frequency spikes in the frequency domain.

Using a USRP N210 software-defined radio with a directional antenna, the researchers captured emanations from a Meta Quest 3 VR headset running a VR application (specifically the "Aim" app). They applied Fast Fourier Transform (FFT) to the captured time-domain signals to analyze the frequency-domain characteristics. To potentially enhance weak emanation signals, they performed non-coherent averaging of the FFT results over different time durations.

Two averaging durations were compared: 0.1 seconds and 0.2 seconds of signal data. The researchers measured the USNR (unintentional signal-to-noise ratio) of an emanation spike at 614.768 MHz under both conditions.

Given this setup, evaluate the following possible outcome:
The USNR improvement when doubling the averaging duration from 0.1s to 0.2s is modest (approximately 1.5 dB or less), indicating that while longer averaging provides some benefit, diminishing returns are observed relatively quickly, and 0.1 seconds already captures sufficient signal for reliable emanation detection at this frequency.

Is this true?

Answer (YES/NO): NO